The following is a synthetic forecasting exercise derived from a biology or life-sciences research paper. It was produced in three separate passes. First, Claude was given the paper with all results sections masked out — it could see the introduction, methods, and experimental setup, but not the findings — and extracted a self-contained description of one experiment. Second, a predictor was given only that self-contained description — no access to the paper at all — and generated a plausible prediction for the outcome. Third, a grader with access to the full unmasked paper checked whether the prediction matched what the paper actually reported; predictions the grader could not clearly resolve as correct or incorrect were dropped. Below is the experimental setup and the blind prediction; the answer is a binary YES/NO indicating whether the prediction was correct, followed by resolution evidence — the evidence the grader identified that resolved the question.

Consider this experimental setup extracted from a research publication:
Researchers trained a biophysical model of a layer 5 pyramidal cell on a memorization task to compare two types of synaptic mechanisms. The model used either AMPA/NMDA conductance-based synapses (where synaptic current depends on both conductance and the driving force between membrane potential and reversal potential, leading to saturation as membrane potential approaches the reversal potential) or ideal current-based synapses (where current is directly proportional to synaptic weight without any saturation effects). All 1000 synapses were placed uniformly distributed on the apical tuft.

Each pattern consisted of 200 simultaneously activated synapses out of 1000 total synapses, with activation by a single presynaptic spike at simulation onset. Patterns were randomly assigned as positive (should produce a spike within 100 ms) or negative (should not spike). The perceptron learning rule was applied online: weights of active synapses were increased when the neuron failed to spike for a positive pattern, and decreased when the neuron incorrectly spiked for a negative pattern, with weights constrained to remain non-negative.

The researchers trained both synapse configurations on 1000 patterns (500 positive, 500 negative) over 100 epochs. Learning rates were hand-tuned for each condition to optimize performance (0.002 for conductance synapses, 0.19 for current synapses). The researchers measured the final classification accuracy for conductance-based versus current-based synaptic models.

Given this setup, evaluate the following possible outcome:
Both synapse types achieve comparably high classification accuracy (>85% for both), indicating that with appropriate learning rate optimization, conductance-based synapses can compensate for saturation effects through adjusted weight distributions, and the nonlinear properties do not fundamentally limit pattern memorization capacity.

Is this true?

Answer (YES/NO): NO